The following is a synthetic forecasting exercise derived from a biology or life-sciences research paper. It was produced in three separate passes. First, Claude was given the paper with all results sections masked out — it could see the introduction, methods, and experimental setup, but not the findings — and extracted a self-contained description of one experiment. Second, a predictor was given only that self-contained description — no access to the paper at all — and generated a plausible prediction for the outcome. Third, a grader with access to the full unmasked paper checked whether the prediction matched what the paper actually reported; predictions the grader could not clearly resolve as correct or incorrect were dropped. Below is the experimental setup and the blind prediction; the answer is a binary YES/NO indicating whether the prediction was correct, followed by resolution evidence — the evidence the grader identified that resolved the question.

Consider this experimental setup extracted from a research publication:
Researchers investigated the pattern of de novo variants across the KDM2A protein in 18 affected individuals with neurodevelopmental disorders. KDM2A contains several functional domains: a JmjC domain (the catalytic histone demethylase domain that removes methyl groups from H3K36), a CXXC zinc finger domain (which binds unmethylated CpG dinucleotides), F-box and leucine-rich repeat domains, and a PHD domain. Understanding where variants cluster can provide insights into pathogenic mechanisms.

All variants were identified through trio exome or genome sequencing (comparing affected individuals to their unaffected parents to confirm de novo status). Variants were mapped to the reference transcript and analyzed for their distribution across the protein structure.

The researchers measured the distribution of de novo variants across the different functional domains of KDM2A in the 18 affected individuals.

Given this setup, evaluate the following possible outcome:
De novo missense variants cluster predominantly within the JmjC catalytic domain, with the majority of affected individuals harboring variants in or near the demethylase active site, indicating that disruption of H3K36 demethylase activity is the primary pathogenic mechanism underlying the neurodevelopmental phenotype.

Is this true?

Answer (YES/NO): NO